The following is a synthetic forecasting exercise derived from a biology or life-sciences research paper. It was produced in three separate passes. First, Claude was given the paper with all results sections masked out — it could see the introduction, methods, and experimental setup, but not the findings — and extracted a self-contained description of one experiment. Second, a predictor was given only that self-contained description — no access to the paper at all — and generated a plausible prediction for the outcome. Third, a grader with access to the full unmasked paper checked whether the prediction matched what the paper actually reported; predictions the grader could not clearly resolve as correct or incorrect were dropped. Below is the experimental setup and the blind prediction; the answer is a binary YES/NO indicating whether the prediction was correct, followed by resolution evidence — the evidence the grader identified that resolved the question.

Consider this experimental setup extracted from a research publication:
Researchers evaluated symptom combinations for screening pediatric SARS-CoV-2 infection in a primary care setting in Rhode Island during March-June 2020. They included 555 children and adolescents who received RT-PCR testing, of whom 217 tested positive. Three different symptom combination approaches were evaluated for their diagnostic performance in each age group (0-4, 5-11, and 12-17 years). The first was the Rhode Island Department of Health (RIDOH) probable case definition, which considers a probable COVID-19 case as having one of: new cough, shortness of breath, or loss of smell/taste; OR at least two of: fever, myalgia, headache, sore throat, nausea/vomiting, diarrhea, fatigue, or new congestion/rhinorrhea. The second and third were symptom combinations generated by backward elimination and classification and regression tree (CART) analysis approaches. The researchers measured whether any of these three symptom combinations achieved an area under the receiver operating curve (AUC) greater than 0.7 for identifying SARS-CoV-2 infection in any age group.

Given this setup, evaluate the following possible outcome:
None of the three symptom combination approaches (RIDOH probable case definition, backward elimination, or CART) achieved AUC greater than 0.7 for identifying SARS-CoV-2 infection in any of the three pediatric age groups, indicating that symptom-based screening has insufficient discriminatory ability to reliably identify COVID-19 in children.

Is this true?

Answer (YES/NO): YES